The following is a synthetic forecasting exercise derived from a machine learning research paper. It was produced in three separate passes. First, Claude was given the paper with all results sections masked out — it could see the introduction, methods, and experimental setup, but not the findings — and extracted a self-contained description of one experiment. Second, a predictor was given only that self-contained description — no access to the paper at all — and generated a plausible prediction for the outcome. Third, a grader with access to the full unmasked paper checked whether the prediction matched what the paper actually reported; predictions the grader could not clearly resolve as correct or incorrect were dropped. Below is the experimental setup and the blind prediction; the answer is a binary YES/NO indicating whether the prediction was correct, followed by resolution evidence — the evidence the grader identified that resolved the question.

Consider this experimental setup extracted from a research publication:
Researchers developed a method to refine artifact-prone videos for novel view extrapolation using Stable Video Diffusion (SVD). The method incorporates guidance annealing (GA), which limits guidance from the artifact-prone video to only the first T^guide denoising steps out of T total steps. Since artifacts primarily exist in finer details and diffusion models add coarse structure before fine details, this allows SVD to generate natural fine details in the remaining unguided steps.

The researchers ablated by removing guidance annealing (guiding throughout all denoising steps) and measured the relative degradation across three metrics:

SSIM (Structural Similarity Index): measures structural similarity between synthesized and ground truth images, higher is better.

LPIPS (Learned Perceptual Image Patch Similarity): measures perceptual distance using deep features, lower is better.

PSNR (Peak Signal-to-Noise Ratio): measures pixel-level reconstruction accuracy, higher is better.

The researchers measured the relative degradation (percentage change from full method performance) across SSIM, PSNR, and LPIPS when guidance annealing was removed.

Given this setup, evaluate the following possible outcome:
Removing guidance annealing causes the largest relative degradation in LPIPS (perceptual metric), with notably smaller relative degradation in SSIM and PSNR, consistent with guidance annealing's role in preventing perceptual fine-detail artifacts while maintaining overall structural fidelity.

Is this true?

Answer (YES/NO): YES